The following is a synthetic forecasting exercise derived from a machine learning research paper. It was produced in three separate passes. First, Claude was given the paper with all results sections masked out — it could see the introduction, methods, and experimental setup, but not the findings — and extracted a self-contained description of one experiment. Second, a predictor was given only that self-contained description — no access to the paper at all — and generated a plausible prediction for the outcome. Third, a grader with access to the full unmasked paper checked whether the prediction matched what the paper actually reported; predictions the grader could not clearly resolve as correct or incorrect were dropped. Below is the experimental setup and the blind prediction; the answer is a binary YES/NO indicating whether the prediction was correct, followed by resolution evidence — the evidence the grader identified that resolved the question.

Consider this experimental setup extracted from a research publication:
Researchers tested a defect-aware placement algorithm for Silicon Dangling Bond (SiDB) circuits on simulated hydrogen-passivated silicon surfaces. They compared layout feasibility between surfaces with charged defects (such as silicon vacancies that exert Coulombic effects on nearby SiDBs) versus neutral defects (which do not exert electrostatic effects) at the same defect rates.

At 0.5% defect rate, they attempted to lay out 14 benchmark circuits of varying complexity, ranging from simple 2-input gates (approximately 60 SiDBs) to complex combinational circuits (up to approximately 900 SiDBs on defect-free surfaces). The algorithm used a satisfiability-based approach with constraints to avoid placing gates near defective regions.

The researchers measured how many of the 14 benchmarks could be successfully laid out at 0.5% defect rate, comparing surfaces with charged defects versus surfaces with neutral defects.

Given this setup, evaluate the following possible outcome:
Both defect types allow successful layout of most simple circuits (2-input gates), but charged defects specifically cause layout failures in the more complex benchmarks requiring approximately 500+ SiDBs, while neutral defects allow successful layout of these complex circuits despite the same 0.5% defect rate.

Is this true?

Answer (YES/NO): NO